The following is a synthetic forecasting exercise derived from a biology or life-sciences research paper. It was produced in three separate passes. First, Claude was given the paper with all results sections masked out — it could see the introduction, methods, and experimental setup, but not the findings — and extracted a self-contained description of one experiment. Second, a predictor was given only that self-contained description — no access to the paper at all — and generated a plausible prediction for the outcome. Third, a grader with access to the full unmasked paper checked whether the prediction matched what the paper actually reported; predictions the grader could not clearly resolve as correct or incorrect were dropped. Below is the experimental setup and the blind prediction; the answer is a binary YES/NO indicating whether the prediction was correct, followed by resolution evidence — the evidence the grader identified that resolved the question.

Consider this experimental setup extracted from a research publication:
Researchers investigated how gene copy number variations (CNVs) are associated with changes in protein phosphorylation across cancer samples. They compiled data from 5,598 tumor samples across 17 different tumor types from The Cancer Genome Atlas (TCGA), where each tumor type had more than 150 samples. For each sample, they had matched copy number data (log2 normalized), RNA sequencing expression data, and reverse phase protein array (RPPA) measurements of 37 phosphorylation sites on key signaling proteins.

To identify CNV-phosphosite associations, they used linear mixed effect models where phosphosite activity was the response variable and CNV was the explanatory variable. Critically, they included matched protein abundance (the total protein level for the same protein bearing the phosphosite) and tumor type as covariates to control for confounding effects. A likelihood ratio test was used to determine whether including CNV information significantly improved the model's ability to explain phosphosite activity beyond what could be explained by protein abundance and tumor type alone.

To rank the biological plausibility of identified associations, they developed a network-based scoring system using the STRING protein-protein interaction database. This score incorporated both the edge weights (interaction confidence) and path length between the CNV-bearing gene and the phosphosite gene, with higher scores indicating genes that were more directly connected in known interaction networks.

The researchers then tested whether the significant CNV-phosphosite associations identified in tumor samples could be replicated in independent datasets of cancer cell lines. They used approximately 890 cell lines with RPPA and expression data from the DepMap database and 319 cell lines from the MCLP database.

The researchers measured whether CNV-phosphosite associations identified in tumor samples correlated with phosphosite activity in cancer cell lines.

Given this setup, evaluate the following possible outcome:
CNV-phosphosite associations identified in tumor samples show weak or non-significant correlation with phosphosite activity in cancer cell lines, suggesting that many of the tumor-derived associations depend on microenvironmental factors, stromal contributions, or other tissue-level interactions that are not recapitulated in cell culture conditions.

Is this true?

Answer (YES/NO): NO